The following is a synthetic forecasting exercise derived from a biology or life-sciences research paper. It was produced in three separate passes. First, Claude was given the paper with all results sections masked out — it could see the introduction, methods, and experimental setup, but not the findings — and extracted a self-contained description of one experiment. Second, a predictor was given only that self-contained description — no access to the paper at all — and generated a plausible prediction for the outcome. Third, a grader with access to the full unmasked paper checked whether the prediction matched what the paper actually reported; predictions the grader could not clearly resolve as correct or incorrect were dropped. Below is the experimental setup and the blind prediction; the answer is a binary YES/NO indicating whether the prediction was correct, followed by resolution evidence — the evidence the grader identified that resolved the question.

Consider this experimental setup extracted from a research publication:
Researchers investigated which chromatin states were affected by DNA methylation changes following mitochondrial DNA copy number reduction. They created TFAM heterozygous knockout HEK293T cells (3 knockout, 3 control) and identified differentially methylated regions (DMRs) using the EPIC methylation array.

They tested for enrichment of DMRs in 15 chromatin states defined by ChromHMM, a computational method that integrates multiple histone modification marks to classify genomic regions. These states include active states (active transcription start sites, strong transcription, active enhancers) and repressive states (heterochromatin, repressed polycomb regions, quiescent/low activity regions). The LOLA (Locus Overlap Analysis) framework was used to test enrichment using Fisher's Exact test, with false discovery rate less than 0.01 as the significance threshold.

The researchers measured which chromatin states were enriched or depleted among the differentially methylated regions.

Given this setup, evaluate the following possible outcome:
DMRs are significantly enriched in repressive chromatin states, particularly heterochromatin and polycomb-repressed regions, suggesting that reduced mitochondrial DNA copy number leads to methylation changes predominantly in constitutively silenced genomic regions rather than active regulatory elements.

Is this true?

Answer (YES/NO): NO